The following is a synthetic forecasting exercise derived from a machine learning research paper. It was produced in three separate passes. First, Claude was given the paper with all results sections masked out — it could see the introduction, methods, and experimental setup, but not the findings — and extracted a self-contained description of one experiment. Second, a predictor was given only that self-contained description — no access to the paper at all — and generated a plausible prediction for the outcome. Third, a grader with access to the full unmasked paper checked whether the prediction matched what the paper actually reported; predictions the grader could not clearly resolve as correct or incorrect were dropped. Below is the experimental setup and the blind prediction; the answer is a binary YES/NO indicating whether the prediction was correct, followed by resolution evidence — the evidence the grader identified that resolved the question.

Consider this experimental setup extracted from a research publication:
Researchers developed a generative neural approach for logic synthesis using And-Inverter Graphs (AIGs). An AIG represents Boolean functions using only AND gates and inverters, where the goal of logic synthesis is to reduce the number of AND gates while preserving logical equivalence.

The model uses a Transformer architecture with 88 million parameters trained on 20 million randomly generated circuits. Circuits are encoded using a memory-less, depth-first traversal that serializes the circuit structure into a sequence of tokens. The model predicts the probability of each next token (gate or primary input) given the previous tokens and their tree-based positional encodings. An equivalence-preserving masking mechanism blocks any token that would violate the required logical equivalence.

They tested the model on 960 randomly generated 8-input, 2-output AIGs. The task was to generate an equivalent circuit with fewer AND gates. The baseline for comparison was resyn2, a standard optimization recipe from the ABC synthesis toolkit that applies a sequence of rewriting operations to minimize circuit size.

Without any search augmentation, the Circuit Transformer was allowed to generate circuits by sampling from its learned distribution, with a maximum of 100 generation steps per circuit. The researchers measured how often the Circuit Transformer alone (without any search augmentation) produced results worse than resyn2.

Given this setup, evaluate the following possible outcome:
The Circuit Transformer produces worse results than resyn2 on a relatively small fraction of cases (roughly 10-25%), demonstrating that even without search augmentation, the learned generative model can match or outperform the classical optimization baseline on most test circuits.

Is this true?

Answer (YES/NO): NO